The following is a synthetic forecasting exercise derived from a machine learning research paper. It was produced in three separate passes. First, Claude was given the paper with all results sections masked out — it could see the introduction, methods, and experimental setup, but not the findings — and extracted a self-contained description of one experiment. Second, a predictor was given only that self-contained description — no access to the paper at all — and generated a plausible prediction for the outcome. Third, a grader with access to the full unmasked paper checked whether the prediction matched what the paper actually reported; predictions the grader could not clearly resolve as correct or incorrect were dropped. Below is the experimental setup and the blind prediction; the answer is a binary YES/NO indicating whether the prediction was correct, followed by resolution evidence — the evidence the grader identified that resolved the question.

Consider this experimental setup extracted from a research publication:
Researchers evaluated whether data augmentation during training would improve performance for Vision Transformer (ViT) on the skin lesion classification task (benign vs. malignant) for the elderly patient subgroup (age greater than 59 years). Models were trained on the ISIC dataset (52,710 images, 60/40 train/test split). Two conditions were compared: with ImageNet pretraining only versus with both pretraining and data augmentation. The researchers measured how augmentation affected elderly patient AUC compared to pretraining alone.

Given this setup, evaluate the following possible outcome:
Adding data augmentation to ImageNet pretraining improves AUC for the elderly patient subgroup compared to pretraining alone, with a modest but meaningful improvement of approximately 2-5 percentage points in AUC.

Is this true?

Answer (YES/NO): NO